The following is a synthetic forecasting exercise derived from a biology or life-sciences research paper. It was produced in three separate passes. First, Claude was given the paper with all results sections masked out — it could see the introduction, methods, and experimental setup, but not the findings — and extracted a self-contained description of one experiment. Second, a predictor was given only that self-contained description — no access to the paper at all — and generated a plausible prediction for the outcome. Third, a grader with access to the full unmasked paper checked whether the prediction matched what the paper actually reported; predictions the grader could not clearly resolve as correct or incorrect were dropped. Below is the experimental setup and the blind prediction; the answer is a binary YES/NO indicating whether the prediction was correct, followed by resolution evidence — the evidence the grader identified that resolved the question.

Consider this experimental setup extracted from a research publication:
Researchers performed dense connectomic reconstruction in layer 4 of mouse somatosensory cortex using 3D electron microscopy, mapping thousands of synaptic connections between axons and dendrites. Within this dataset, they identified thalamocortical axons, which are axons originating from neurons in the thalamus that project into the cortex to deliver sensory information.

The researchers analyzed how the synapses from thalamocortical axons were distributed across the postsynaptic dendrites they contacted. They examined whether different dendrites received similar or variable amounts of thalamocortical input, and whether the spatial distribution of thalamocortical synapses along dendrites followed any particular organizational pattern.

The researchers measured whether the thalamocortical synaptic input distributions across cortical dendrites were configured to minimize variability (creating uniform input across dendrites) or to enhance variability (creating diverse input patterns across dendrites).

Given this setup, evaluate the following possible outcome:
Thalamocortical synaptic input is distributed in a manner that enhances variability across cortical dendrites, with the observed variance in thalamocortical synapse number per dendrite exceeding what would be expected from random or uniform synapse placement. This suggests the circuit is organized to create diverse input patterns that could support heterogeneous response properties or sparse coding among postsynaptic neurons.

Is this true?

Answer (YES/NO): YES